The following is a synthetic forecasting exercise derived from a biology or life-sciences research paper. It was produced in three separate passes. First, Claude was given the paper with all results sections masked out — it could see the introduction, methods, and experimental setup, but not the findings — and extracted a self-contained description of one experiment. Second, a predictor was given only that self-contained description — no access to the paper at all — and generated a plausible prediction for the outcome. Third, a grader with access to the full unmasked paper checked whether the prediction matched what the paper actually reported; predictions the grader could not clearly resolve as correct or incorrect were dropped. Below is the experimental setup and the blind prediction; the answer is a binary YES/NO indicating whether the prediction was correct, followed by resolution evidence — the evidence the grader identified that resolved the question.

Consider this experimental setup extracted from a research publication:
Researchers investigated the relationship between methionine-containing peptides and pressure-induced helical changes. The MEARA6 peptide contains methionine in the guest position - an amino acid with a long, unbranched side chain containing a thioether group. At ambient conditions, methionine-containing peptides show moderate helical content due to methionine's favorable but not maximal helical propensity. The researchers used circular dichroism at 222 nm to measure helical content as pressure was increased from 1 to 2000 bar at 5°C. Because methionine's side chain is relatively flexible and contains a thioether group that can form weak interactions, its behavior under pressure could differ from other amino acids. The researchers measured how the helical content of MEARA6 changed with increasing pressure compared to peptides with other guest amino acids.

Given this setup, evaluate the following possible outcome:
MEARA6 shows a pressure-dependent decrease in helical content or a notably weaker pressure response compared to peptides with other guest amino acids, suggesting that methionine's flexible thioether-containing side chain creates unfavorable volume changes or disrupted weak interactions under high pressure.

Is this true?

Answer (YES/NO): NO